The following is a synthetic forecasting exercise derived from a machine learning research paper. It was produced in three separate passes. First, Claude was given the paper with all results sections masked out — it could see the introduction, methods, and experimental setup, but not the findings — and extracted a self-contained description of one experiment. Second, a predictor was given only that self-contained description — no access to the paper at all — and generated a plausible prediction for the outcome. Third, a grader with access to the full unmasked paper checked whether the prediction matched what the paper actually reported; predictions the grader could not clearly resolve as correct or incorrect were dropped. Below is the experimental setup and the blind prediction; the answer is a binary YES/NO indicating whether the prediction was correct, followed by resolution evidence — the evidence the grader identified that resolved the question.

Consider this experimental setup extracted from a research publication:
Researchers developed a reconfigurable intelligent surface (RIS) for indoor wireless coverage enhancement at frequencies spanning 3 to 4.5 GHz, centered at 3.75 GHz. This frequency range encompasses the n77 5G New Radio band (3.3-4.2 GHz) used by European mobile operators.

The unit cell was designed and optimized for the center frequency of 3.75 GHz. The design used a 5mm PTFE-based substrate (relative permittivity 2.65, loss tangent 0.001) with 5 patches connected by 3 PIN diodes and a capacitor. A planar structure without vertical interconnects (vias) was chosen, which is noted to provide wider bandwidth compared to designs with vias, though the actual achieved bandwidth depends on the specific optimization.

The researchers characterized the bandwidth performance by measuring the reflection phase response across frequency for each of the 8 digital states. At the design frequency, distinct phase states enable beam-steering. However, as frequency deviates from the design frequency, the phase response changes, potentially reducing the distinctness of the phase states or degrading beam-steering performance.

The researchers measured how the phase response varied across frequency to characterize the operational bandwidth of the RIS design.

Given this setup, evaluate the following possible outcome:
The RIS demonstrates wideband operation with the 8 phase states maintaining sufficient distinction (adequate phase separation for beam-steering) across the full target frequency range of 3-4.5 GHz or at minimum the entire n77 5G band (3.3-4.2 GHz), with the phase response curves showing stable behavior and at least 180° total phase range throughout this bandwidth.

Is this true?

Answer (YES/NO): NO